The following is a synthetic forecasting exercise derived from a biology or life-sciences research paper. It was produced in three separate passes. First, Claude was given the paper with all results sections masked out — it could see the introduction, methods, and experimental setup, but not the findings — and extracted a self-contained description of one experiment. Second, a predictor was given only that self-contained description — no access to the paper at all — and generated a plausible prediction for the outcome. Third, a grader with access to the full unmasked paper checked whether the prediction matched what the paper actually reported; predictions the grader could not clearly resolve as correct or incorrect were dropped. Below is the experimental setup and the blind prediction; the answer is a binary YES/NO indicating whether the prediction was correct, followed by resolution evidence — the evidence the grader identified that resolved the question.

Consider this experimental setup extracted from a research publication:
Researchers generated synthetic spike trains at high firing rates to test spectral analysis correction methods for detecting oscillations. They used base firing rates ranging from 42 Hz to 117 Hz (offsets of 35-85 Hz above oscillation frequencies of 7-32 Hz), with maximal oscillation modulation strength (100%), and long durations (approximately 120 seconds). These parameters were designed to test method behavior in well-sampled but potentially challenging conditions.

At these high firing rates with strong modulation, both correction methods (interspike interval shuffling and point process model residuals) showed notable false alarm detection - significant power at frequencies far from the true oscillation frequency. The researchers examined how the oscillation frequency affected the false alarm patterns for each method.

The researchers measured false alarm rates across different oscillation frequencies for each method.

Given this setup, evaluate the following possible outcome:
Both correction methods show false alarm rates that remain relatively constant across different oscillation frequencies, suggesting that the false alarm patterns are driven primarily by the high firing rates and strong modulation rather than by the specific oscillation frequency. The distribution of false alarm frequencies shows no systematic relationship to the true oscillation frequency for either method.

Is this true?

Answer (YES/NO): NO